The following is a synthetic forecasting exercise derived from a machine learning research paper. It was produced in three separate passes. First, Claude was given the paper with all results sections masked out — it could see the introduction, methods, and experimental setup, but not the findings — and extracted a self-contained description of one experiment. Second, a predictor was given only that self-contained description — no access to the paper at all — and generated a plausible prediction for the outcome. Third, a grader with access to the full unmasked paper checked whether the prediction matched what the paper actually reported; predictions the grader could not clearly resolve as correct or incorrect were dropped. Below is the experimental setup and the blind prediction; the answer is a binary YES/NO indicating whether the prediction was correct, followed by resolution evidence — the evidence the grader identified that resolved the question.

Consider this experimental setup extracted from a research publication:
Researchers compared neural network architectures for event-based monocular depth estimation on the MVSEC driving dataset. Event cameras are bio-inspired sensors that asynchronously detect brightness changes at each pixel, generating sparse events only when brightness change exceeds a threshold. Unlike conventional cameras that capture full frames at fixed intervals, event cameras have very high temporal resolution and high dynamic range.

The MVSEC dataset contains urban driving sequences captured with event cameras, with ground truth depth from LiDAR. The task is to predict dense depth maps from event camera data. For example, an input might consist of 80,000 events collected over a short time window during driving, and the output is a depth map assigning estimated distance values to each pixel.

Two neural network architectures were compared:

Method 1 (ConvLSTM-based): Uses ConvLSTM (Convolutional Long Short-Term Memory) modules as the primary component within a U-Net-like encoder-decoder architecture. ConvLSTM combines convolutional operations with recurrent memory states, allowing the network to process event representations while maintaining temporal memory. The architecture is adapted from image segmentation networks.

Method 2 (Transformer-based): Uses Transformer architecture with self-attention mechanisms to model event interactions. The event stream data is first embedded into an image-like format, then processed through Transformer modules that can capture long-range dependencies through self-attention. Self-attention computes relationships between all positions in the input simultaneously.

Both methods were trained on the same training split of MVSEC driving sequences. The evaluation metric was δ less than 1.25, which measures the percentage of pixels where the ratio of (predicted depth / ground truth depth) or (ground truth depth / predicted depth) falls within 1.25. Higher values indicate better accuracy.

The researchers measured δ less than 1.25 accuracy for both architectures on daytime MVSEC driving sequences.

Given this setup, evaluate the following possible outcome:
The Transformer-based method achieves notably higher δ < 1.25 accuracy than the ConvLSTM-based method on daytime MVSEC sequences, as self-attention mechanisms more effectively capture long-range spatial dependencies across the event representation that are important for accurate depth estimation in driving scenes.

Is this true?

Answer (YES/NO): YES